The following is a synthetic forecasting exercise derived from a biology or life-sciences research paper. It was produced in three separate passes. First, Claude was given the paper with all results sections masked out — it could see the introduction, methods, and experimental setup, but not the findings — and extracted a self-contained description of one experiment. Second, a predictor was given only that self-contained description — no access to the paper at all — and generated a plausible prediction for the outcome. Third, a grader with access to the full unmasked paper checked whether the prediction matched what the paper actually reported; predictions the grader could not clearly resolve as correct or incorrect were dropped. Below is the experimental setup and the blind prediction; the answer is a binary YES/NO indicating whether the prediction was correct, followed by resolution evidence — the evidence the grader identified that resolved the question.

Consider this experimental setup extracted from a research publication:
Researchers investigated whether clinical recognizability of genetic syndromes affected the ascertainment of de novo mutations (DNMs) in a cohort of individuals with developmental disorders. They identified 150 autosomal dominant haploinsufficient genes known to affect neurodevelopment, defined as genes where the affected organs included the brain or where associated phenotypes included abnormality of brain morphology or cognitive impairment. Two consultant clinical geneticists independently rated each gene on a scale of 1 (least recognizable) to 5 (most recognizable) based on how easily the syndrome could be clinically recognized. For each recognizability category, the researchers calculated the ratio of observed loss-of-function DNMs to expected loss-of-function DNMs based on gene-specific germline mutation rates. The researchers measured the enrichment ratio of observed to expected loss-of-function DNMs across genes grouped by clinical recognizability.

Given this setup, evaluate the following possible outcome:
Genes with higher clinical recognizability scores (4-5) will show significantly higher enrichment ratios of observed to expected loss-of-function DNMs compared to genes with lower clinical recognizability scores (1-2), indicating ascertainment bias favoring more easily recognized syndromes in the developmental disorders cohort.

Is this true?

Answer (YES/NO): NO